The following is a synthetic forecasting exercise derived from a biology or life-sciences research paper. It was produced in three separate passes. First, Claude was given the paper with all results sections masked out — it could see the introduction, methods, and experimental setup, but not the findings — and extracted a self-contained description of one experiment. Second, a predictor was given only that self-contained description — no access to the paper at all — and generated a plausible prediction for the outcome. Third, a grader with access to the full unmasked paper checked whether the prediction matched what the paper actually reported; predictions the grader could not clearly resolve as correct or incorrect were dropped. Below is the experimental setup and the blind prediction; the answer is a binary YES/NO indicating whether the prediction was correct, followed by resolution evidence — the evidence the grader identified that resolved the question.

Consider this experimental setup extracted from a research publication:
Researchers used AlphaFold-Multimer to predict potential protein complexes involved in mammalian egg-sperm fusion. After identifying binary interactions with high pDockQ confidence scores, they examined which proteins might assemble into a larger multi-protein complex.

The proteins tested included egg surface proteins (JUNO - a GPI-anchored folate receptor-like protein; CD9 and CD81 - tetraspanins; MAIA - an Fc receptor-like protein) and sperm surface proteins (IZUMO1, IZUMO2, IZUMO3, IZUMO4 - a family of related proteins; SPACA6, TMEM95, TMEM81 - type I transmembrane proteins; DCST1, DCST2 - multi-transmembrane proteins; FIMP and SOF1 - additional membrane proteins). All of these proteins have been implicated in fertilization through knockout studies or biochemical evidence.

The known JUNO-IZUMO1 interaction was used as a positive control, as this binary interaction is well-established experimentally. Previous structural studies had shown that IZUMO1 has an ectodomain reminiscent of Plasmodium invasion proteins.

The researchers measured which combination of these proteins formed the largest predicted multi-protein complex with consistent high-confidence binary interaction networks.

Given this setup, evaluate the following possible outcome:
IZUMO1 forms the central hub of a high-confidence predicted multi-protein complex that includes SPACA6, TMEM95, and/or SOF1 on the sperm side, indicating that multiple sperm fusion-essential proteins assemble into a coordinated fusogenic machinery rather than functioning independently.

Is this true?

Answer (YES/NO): NO